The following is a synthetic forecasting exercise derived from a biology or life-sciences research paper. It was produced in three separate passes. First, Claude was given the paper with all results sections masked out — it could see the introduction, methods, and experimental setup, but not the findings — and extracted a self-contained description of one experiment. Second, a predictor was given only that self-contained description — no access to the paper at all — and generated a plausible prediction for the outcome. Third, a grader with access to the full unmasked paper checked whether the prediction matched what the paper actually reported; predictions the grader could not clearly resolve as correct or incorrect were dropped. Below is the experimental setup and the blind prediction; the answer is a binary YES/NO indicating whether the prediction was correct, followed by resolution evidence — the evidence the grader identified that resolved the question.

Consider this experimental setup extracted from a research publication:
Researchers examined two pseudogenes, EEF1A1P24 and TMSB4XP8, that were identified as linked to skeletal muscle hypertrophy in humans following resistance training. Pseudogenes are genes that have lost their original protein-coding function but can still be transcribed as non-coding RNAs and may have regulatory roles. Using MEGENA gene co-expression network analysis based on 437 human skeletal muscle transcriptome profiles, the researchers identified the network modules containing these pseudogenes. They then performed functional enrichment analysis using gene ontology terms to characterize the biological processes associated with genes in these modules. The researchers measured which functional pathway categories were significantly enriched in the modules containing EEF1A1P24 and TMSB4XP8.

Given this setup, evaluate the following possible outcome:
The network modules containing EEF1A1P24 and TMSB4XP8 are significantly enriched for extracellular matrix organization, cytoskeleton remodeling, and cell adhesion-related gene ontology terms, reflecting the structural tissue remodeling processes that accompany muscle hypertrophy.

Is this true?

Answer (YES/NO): NO